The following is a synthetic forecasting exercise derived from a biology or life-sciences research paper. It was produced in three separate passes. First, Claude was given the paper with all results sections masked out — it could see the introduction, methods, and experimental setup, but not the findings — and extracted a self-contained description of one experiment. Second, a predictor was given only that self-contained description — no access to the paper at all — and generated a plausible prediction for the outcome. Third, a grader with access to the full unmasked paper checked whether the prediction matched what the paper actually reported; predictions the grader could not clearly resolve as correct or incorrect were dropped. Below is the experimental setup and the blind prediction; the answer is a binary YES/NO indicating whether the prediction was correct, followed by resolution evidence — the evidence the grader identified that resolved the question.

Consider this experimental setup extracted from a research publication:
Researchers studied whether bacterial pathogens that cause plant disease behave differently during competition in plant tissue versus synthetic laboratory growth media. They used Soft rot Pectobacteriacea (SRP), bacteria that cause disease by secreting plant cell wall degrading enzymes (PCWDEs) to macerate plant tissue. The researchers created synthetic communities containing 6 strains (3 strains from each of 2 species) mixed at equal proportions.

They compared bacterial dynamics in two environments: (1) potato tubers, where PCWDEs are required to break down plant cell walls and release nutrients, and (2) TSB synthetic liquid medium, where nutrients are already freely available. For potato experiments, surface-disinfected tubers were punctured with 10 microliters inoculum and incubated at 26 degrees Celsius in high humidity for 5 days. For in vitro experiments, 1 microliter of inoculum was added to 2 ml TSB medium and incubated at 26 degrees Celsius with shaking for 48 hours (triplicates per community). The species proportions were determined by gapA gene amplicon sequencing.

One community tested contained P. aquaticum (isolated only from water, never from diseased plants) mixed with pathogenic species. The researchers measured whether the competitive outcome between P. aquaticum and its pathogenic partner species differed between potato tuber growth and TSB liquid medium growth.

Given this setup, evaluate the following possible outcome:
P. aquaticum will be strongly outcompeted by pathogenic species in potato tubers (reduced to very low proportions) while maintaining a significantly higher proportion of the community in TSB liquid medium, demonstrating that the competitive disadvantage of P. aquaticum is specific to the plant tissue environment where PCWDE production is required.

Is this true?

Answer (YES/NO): NO